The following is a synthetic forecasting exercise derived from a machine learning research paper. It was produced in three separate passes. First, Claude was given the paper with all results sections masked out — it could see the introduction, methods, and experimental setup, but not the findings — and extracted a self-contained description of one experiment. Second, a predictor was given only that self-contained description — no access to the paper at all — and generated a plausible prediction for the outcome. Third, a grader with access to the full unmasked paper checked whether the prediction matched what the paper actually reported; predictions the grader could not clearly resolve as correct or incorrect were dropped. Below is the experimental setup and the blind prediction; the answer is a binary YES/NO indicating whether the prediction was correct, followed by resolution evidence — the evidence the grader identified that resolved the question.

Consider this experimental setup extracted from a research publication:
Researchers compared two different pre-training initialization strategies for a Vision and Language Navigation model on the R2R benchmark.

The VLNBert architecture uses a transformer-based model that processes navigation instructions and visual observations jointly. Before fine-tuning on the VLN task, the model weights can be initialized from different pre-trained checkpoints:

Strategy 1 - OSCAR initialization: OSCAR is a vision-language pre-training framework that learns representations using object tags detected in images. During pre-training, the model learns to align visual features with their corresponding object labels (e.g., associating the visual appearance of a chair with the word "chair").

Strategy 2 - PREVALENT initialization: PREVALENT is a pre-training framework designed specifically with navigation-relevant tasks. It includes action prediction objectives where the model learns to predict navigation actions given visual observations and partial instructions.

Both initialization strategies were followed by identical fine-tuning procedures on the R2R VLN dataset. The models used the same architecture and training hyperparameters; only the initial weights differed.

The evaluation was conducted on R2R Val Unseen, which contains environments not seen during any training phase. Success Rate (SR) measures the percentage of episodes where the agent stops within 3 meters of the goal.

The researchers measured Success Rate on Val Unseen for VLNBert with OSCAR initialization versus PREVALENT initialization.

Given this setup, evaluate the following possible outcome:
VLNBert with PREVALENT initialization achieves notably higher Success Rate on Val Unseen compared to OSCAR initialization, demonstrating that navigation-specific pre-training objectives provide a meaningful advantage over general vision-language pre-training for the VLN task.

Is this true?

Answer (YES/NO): YES